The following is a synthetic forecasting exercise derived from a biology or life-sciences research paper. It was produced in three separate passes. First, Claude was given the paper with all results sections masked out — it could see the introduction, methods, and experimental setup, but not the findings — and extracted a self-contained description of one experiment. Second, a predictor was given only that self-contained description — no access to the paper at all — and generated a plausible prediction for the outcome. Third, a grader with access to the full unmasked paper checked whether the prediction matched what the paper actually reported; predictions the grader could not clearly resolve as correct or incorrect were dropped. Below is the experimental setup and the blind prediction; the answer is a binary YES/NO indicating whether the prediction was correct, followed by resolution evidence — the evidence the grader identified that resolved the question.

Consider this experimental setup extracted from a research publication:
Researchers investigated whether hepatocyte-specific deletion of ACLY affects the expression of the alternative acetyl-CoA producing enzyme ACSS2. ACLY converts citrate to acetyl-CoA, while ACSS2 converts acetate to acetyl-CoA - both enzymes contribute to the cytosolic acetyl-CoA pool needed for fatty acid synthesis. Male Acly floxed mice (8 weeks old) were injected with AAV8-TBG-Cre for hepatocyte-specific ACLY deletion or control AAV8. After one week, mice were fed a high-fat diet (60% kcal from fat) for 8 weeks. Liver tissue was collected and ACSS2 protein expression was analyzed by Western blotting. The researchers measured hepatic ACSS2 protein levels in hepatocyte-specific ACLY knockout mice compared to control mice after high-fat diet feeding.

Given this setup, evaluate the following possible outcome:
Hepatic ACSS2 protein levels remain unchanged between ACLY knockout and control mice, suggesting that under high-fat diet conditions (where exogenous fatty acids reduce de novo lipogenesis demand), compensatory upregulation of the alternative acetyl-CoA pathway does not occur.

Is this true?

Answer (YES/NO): NO